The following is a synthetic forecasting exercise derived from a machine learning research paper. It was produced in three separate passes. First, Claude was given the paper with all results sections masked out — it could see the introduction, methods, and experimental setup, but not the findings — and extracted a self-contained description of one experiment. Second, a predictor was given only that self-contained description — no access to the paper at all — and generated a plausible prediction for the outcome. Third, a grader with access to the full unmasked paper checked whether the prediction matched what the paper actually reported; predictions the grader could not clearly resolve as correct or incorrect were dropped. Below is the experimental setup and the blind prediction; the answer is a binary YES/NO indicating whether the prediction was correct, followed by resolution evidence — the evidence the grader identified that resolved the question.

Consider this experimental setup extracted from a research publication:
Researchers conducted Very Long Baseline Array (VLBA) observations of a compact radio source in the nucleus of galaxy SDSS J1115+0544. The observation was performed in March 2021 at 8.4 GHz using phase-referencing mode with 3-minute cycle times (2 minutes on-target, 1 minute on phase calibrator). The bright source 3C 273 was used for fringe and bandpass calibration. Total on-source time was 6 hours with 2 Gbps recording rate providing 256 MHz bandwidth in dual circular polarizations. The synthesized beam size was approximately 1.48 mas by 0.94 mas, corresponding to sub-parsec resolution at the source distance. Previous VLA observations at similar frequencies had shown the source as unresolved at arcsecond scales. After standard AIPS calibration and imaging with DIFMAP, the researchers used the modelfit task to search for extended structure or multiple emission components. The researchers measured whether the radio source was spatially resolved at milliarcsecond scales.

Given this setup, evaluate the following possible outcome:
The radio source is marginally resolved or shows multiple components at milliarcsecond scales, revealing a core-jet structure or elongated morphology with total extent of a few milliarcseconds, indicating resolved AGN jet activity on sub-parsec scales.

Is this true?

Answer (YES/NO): NO